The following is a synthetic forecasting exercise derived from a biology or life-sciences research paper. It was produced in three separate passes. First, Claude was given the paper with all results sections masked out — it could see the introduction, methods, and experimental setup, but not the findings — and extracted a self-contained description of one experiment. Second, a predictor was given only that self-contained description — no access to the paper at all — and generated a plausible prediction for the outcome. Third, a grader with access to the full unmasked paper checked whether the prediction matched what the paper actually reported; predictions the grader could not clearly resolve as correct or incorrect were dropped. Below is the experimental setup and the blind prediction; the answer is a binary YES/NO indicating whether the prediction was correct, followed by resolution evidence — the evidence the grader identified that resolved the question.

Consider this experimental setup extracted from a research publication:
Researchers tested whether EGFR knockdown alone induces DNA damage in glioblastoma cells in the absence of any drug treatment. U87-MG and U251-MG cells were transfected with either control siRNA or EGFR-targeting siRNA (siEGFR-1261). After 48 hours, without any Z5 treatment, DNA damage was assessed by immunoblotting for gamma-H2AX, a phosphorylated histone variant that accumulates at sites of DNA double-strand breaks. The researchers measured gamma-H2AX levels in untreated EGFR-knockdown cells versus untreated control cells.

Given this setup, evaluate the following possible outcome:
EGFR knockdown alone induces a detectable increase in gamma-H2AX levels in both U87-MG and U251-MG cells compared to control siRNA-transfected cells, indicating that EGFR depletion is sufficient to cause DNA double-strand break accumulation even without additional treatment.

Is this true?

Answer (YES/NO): NO